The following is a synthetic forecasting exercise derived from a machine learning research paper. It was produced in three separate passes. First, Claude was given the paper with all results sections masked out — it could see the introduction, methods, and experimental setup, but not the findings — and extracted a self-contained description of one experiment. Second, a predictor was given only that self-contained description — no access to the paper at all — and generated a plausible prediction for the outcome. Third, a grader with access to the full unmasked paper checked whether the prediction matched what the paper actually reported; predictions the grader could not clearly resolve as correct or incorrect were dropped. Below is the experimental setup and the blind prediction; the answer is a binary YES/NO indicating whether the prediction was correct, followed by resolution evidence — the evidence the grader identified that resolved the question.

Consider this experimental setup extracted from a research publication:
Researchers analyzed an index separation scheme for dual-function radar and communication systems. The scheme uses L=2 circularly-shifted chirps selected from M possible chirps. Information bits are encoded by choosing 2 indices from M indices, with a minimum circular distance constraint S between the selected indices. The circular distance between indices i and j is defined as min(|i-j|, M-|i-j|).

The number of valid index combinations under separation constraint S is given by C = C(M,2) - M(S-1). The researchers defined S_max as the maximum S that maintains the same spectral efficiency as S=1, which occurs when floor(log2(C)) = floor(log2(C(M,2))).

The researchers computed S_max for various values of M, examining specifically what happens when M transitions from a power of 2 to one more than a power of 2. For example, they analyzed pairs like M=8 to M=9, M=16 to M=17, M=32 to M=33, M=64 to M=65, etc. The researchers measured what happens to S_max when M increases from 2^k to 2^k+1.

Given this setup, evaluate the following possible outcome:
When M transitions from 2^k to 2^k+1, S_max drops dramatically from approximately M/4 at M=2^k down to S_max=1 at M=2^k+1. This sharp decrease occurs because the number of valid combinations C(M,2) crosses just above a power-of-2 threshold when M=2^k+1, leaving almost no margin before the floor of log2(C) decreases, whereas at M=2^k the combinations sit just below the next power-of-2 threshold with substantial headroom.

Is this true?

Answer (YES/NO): YES